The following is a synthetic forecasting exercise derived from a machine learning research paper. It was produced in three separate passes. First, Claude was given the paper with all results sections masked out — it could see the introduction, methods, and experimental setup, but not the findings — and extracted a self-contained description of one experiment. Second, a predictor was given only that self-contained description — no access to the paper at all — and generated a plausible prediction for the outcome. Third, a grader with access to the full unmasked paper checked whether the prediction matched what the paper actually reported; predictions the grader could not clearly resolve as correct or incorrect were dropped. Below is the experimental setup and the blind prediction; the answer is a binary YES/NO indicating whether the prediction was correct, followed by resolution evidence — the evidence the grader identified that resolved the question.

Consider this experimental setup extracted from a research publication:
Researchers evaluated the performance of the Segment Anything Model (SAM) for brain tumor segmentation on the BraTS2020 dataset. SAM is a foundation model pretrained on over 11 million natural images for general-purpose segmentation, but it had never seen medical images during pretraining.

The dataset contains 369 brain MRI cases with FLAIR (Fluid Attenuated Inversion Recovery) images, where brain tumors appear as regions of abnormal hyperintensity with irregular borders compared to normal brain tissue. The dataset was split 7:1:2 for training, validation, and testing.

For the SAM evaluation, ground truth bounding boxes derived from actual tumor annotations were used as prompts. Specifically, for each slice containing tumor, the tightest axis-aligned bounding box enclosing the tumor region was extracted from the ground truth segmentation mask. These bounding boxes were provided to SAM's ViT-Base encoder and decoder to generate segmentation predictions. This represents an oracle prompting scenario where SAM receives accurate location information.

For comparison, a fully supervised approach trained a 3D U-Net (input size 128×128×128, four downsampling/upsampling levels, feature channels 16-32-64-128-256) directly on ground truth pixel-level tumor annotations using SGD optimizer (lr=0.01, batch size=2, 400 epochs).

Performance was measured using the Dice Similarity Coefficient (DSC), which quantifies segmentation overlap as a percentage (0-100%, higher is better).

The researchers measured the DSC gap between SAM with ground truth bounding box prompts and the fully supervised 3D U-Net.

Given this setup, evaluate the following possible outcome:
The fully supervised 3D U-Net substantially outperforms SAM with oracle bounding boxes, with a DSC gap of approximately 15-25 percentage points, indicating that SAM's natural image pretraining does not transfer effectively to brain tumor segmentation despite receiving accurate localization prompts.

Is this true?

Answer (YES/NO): NO